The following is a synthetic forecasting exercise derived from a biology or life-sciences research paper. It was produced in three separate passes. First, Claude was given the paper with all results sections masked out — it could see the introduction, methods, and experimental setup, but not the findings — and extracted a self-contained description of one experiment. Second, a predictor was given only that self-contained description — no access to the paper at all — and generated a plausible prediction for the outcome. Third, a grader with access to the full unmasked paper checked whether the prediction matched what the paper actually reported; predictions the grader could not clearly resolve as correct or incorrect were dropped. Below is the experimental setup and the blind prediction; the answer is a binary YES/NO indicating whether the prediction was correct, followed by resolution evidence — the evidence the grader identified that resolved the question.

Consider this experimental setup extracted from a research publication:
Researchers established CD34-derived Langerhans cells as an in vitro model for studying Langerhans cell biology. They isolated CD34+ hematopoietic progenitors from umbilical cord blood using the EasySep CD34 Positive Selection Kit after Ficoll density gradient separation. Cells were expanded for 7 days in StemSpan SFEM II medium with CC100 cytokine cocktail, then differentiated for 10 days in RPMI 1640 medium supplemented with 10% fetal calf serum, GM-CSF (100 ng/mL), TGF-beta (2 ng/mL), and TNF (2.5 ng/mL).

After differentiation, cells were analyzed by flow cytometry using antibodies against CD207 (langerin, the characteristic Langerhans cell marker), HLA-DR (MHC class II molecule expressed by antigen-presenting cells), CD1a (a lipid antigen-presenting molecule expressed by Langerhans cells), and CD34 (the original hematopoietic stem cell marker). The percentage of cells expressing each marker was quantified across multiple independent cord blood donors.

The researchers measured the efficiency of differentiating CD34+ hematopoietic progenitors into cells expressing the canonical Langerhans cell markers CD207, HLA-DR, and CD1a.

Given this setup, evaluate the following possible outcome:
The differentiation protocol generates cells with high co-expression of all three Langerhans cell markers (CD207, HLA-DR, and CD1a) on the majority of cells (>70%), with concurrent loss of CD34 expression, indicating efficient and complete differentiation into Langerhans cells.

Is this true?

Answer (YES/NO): NO